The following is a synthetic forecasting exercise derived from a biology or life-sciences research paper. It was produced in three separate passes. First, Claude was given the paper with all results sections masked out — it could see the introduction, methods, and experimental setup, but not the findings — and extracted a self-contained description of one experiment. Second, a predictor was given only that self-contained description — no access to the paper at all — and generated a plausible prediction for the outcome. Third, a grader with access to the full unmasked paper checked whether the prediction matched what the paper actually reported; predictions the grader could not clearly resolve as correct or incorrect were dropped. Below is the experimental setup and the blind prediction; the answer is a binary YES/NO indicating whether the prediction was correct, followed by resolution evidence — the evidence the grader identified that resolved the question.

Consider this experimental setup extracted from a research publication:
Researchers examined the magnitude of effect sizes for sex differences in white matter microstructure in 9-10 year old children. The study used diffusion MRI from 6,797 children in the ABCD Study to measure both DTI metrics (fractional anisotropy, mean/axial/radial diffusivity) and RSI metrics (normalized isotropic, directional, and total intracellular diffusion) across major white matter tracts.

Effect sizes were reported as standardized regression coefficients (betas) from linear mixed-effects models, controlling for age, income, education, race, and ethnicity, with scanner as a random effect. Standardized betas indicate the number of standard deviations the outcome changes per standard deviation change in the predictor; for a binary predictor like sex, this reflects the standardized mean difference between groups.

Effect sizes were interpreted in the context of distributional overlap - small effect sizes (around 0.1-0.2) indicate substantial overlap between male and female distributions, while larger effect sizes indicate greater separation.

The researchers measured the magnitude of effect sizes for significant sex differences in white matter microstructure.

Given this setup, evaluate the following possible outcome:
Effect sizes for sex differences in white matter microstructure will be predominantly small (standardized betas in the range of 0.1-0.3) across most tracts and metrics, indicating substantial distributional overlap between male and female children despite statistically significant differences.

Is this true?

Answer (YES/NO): NO